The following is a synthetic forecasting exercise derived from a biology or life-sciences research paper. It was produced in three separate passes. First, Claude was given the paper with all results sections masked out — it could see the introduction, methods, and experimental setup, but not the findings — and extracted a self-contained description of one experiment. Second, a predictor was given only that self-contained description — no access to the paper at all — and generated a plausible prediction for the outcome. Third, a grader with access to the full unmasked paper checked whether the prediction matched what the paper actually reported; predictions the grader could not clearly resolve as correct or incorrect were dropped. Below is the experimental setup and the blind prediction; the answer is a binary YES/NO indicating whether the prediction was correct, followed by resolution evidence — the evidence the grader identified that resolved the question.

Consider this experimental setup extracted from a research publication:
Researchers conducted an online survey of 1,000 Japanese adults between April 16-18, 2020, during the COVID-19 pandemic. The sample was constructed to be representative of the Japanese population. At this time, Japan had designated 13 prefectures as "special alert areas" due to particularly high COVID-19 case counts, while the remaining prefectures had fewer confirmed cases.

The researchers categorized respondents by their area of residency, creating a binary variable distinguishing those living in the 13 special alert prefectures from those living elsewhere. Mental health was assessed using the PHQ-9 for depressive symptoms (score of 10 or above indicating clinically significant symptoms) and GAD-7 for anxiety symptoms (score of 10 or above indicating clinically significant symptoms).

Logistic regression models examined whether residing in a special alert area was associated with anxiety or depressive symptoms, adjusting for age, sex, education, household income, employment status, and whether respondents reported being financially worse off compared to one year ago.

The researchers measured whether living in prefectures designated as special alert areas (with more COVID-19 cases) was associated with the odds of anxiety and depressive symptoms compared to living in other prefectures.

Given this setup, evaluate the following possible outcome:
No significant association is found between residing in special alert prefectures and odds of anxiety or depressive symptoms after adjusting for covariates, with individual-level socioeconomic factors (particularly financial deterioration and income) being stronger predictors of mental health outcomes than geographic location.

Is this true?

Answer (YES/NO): NO